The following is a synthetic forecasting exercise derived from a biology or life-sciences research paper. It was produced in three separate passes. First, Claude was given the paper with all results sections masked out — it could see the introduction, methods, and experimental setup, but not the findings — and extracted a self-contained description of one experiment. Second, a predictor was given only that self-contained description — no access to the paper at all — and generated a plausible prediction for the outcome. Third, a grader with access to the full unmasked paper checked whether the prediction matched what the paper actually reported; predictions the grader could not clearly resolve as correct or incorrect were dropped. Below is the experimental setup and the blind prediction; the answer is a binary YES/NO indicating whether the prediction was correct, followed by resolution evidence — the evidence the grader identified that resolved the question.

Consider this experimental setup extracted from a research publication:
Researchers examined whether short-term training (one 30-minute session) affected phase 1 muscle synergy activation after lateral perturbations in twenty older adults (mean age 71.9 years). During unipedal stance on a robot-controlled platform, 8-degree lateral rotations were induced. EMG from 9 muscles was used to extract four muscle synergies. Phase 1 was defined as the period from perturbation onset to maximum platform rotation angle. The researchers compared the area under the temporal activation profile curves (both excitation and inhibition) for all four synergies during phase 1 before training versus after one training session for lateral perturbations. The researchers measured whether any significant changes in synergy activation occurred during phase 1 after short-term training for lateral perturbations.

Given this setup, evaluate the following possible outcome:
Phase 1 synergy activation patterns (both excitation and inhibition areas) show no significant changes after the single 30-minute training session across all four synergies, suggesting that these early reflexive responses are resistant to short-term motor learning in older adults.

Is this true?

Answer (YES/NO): YES